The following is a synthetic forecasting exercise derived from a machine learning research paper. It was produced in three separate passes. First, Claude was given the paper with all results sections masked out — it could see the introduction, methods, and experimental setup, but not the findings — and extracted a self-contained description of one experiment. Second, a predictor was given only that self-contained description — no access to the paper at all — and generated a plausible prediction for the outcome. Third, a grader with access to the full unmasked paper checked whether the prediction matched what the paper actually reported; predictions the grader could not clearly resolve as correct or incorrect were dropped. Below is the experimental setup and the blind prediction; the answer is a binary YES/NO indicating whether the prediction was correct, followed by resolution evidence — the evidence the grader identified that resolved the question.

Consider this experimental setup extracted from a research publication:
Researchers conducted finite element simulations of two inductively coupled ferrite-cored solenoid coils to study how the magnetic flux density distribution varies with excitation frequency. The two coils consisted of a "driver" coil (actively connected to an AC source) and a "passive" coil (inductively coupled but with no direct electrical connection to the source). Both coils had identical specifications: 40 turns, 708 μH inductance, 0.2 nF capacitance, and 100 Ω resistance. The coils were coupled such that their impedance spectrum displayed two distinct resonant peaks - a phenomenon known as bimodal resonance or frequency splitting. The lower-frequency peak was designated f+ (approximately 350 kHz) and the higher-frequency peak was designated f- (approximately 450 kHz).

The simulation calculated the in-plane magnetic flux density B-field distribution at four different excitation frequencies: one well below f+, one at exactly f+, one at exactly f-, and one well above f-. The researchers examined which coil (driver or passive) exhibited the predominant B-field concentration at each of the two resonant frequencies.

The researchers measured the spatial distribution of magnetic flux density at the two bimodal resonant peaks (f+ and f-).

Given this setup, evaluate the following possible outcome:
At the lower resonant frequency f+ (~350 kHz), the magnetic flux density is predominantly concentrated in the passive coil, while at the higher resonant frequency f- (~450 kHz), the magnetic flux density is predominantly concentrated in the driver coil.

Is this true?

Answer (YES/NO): NO